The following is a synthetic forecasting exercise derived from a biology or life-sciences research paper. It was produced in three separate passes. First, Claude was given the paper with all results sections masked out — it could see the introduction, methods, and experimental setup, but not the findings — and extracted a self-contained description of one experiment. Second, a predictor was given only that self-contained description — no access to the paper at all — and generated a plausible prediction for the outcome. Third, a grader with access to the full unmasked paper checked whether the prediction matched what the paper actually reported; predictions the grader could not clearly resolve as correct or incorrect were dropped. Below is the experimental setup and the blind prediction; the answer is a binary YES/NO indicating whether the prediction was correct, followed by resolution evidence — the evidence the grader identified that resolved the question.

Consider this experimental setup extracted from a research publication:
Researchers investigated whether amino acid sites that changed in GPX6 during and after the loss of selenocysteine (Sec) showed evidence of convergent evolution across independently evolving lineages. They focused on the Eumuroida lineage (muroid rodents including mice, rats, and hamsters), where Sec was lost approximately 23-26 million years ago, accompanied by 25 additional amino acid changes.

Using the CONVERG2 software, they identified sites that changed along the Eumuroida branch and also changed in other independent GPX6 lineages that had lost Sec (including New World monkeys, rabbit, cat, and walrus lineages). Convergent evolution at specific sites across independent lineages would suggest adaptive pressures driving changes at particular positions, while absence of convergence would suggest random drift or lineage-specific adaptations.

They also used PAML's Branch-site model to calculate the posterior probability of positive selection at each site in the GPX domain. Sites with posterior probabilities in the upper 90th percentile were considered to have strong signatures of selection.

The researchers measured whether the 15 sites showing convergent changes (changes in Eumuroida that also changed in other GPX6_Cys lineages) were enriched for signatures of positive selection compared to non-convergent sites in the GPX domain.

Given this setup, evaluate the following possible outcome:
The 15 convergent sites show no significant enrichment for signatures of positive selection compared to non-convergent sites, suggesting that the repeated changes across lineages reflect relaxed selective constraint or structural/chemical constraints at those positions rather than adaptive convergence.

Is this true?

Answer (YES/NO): NO